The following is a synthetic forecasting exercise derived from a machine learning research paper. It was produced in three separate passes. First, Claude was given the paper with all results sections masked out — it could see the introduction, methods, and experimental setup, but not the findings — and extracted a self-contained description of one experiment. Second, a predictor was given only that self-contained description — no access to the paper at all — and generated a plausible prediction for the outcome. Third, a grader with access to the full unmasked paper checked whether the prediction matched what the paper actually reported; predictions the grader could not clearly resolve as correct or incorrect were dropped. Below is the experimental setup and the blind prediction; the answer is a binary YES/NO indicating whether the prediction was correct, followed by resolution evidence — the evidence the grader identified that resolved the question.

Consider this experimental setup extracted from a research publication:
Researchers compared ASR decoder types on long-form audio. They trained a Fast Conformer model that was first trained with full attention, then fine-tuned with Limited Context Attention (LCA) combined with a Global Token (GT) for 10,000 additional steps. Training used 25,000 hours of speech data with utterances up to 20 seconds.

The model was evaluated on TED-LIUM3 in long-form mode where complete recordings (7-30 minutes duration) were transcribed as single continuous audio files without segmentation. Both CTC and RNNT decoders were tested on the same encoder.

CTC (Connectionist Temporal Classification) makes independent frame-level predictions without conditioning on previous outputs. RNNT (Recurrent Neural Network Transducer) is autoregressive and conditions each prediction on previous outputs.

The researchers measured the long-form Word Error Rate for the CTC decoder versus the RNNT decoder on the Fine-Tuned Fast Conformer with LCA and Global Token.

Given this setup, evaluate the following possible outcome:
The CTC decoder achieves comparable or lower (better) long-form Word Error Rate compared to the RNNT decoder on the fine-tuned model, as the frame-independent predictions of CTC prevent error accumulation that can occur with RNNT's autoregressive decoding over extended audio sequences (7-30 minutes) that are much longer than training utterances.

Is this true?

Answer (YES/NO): NO